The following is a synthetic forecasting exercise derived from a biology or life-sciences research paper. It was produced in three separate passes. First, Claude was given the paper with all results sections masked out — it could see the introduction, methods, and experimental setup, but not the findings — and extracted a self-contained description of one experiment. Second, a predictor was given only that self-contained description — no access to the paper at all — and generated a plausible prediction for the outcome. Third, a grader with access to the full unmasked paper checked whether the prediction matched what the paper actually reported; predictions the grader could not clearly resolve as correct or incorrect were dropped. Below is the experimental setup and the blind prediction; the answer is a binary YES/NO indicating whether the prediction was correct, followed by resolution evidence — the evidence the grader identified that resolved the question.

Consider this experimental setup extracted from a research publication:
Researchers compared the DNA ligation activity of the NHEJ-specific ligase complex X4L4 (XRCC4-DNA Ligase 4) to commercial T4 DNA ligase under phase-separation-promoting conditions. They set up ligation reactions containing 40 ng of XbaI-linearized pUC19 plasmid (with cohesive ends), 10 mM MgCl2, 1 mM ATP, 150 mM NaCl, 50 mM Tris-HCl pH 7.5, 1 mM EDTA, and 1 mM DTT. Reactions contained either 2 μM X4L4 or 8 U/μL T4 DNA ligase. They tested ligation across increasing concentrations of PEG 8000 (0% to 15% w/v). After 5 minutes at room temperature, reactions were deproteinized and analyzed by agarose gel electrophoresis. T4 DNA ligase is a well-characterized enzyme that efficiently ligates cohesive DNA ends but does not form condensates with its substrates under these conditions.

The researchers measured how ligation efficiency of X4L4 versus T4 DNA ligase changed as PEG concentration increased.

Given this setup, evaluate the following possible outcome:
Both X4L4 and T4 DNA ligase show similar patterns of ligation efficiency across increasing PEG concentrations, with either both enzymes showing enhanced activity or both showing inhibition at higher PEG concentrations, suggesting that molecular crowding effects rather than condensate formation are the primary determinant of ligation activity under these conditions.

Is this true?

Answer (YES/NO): NO